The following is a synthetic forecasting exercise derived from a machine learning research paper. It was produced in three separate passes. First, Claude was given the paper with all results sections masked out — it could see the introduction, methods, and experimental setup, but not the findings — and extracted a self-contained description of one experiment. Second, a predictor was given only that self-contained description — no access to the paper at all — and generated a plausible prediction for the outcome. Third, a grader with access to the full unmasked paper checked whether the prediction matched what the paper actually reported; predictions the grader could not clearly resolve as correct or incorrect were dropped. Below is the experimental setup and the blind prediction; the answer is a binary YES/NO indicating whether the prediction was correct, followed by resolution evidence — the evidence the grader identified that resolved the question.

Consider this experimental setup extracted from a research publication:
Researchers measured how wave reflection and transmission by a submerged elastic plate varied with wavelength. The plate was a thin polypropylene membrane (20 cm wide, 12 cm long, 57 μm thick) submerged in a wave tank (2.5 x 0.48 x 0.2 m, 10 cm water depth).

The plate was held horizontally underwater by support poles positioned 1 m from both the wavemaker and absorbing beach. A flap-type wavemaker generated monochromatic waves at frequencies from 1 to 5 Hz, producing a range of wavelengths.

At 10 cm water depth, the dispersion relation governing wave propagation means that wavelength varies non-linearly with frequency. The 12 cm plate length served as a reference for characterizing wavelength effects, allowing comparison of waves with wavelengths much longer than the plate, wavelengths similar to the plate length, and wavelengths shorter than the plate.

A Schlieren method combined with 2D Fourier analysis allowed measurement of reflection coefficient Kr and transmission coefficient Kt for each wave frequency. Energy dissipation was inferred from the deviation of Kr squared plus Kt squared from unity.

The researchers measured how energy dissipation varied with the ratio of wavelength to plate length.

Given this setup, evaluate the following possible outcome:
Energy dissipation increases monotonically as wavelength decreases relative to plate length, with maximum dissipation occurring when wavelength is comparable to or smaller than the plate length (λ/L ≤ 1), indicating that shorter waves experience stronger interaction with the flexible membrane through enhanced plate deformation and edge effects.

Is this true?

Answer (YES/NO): NO